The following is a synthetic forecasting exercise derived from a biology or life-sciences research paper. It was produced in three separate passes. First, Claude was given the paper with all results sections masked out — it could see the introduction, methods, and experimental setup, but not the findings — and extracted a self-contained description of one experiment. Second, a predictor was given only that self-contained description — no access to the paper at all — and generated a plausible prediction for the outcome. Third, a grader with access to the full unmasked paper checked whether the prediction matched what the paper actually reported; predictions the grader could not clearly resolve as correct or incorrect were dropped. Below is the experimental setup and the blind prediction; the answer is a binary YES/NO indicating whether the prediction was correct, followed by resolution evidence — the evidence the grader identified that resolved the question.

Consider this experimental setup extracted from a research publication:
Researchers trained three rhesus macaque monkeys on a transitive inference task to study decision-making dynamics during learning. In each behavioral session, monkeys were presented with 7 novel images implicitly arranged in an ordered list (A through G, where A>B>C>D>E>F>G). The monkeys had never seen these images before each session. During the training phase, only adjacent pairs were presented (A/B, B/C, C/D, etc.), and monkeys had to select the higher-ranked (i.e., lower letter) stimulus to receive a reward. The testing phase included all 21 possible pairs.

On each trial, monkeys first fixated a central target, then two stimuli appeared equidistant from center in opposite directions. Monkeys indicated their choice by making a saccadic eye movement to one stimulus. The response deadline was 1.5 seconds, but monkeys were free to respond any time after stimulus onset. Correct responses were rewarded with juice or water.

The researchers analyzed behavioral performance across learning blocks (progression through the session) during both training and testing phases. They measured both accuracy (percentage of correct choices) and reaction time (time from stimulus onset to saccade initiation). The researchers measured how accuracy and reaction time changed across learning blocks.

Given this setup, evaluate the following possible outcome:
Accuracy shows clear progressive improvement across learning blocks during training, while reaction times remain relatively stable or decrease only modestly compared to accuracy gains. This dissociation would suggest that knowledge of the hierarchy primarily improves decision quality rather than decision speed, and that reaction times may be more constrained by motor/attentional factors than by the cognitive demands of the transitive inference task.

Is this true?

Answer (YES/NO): YES